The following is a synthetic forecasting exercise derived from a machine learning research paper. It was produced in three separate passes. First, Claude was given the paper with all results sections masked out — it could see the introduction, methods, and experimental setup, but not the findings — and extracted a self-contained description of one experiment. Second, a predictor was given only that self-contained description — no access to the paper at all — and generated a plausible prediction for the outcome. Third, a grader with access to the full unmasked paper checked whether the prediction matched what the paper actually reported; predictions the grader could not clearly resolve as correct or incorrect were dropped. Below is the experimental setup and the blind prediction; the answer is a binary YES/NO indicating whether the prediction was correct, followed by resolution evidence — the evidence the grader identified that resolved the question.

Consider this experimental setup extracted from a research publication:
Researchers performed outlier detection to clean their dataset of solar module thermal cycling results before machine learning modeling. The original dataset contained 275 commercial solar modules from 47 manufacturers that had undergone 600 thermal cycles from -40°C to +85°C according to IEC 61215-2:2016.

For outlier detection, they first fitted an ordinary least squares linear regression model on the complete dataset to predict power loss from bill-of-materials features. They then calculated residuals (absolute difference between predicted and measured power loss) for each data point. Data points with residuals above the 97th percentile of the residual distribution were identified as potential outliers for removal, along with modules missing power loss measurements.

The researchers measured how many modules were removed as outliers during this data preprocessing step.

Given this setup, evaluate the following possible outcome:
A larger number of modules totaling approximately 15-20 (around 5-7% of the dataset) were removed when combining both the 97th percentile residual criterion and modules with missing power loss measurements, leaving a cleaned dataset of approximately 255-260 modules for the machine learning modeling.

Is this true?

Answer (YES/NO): NO